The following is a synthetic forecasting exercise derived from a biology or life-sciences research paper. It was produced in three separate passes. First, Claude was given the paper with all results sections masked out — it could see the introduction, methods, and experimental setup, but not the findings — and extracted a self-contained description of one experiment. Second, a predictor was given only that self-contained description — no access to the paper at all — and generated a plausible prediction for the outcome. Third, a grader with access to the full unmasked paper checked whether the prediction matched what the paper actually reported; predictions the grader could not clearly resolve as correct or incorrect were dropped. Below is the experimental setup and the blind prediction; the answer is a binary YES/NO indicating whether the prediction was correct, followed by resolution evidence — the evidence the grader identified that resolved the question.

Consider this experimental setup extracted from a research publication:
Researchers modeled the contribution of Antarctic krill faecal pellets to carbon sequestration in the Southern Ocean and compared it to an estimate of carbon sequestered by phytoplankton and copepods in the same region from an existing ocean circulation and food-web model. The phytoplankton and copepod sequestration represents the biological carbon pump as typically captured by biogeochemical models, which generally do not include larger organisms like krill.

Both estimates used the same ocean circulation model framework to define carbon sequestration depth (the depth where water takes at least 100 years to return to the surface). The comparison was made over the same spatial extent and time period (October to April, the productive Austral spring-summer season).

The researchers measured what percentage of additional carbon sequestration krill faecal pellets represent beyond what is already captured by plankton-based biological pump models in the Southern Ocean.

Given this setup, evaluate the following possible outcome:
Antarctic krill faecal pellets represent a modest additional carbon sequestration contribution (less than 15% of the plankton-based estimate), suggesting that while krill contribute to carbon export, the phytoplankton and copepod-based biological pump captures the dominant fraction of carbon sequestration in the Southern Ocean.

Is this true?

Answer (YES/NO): NO